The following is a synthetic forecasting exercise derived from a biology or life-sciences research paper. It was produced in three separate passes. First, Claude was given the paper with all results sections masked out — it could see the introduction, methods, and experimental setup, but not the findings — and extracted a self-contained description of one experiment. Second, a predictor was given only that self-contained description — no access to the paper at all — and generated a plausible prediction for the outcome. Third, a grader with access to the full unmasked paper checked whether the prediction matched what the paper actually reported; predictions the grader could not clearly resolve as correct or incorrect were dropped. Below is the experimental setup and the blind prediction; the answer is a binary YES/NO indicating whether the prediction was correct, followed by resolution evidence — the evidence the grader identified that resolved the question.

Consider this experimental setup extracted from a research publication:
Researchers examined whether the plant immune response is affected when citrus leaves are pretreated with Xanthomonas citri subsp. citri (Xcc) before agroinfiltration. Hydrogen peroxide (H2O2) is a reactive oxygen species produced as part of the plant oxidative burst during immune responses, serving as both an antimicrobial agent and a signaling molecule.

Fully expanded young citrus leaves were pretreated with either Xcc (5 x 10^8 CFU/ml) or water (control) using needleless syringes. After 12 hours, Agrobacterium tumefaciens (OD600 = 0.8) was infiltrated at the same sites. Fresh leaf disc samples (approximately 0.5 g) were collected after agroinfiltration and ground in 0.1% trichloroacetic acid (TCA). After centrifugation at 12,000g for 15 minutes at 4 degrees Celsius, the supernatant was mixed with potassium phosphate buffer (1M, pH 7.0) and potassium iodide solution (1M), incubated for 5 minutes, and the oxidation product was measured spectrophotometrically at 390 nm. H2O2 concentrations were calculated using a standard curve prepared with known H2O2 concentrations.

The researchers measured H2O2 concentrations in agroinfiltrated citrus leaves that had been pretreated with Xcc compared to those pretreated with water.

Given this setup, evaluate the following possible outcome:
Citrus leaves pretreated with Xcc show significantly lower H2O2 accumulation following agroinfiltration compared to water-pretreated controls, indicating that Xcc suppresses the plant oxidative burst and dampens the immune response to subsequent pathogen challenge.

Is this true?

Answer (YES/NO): NO